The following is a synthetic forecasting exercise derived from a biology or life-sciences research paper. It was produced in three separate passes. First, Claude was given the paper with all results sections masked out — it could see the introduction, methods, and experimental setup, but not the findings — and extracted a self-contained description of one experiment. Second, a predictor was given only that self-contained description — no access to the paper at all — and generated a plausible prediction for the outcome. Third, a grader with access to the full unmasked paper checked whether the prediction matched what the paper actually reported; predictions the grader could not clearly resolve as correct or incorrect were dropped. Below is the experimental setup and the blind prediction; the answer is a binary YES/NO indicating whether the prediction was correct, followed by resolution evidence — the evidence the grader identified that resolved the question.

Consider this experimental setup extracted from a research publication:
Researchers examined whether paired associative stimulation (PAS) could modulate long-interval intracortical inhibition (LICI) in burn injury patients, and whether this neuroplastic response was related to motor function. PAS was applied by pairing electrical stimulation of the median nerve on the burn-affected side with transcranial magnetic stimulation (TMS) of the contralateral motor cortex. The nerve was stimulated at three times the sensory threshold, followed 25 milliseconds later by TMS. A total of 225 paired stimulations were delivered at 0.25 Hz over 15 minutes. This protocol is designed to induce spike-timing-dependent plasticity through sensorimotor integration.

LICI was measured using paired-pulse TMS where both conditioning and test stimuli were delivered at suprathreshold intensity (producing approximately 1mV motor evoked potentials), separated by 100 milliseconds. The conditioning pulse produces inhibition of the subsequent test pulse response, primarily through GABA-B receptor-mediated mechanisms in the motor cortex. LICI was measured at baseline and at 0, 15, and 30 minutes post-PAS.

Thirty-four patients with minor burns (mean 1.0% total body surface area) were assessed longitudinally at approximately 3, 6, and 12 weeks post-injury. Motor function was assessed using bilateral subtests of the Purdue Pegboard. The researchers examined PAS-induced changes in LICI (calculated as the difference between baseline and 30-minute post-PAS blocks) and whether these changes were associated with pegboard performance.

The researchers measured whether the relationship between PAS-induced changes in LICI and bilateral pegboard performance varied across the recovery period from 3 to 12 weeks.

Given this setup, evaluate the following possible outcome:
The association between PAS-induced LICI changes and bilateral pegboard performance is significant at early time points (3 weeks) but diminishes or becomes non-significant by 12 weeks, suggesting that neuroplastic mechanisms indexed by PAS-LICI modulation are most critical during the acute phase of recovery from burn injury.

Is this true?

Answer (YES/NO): NO